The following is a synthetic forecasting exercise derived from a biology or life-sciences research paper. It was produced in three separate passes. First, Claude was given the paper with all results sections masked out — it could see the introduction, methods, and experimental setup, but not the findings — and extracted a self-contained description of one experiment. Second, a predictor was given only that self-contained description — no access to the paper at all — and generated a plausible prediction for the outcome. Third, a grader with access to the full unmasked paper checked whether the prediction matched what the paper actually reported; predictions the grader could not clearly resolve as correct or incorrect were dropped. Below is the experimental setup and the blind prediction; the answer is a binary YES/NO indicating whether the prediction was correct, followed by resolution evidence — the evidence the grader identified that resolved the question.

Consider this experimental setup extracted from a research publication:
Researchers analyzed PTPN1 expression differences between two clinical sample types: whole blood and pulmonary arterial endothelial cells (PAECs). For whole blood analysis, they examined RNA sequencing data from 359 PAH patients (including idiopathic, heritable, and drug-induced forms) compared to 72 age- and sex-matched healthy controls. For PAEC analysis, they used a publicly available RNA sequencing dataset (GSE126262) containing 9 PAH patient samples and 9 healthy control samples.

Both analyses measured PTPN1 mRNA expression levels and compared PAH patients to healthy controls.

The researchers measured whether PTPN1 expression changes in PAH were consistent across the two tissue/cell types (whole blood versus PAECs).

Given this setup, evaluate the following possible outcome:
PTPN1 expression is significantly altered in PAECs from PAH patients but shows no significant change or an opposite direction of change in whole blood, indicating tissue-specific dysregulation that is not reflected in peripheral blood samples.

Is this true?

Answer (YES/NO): NO